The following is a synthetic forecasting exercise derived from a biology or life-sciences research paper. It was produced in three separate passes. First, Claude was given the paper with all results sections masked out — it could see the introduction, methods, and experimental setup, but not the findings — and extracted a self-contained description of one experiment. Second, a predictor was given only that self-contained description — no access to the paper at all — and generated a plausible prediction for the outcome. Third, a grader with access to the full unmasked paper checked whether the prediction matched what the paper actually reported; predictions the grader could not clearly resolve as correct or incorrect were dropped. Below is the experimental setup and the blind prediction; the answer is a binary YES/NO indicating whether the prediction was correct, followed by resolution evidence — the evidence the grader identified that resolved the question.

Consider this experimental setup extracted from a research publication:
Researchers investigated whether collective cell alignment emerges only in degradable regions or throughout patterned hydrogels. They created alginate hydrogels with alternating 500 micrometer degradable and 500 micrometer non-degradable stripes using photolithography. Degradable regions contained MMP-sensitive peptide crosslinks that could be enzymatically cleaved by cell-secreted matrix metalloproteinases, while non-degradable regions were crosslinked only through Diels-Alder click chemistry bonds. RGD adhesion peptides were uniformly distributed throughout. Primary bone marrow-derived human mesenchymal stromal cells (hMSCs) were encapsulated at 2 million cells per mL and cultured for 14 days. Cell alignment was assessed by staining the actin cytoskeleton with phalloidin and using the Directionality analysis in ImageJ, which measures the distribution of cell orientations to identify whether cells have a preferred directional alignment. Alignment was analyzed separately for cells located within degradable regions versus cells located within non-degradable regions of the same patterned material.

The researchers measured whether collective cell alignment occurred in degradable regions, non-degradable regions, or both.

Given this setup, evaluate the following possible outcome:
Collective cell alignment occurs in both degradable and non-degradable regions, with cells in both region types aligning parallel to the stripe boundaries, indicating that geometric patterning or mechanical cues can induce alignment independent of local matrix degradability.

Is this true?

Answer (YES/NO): NO